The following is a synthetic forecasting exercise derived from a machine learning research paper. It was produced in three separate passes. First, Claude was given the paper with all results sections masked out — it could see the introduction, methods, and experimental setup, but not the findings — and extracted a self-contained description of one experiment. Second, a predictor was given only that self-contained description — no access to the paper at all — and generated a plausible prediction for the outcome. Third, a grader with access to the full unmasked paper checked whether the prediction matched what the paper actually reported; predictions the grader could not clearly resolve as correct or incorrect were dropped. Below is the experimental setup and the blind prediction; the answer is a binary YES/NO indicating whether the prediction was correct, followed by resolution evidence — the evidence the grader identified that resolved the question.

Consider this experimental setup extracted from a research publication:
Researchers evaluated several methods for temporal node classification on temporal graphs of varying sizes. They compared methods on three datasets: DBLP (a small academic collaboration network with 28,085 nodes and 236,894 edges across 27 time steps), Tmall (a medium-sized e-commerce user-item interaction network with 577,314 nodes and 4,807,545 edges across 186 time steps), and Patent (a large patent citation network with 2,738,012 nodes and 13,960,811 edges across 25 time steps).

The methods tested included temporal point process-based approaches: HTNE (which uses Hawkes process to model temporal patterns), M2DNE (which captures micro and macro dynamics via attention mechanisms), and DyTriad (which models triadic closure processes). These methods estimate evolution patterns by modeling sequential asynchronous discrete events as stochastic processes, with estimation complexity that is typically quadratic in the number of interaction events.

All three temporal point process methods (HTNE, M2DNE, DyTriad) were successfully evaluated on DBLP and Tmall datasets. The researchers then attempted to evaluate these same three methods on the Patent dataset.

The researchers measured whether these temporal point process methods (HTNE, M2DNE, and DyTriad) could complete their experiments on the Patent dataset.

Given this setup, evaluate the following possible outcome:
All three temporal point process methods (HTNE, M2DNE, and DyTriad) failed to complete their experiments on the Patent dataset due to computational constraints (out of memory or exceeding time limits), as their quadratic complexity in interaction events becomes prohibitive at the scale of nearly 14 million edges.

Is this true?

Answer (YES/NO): YES